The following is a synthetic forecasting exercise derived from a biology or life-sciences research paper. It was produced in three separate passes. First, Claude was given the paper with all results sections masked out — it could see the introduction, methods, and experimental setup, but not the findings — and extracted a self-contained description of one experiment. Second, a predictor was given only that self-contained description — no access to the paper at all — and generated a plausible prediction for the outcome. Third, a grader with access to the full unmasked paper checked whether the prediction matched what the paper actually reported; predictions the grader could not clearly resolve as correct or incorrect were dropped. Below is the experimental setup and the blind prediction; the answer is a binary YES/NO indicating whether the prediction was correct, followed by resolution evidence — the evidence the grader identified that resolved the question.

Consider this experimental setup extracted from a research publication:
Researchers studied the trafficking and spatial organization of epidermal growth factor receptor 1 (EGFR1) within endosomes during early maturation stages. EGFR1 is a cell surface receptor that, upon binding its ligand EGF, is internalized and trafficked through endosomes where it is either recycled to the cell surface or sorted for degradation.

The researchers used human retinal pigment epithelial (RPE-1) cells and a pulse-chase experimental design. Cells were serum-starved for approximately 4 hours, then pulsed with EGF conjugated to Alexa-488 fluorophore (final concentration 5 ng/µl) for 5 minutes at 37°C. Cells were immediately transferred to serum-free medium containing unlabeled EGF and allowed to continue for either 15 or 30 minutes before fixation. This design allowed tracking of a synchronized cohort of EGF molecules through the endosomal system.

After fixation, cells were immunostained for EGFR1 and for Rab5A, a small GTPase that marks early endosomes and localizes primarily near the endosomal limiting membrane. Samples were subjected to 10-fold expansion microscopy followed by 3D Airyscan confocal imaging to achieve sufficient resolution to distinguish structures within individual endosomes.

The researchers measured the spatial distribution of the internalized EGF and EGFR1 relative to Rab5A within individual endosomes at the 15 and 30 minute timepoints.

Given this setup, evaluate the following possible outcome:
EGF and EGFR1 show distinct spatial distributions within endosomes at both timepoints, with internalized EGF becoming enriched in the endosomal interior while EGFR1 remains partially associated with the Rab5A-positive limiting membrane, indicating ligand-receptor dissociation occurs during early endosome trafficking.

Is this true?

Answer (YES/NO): NO